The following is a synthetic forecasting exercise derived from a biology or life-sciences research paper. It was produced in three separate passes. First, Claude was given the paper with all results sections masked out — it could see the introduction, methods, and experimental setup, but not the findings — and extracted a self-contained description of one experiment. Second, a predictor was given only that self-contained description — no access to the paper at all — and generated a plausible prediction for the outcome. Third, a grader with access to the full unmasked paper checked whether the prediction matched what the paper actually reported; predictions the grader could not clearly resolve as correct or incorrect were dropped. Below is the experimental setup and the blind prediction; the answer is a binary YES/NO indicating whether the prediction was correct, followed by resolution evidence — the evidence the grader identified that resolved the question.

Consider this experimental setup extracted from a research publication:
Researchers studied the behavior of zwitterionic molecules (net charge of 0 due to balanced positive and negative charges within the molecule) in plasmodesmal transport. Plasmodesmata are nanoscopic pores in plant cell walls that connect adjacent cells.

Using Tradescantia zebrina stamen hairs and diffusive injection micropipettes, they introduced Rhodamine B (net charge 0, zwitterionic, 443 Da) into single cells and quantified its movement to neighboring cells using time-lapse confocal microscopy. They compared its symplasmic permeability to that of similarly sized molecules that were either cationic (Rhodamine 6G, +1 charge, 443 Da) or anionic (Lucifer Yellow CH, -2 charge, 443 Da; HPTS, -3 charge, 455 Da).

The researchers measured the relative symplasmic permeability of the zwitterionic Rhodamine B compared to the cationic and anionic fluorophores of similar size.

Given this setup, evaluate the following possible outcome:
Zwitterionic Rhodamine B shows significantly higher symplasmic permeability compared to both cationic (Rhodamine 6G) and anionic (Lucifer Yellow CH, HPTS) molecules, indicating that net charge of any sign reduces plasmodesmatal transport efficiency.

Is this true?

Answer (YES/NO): NO